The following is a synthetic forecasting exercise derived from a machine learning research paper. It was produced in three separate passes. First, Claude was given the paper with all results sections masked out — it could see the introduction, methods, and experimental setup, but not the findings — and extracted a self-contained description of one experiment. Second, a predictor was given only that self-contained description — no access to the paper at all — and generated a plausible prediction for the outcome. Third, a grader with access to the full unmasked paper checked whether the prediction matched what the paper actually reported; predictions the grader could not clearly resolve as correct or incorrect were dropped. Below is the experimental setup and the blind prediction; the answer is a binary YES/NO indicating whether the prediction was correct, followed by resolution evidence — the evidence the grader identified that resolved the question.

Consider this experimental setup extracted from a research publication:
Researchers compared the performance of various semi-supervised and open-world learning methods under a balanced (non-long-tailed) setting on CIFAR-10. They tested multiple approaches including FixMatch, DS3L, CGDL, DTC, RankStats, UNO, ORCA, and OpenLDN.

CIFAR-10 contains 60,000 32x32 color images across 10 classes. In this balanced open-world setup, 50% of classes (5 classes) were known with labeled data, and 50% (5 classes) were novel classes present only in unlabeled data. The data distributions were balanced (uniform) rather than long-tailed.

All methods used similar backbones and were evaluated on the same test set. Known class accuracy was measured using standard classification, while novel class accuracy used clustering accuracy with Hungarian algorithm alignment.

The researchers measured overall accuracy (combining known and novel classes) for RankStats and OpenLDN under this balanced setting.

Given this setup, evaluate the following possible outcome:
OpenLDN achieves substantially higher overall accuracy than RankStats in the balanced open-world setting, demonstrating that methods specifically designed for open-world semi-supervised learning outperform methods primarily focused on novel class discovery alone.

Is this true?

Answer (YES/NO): YES